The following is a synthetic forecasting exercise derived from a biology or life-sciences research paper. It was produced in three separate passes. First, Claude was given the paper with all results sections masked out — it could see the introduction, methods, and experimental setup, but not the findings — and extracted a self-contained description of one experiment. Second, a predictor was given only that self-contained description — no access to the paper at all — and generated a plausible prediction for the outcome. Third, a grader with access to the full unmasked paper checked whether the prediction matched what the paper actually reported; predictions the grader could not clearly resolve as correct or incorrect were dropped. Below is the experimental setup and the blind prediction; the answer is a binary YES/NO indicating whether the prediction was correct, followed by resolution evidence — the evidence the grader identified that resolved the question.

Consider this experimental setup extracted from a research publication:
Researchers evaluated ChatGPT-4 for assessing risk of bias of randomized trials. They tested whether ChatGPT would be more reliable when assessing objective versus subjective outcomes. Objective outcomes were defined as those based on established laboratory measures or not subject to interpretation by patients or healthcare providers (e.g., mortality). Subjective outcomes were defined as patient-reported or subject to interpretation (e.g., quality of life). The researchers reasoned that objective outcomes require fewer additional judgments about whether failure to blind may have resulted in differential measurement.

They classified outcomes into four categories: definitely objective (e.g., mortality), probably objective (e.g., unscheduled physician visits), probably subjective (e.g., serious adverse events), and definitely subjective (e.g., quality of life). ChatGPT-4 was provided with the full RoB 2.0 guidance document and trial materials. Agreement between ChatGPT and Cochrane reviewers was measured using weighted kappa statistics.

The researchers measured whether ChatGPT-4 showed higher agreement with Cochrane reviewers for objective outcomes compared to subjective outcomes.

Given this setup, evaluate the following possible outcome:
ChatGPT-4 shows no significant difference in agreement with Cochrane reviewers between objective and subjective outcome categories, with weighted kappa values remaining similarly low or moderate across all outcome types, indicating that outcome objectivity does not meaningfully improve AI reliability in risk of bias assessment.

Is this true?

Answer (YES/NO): YES